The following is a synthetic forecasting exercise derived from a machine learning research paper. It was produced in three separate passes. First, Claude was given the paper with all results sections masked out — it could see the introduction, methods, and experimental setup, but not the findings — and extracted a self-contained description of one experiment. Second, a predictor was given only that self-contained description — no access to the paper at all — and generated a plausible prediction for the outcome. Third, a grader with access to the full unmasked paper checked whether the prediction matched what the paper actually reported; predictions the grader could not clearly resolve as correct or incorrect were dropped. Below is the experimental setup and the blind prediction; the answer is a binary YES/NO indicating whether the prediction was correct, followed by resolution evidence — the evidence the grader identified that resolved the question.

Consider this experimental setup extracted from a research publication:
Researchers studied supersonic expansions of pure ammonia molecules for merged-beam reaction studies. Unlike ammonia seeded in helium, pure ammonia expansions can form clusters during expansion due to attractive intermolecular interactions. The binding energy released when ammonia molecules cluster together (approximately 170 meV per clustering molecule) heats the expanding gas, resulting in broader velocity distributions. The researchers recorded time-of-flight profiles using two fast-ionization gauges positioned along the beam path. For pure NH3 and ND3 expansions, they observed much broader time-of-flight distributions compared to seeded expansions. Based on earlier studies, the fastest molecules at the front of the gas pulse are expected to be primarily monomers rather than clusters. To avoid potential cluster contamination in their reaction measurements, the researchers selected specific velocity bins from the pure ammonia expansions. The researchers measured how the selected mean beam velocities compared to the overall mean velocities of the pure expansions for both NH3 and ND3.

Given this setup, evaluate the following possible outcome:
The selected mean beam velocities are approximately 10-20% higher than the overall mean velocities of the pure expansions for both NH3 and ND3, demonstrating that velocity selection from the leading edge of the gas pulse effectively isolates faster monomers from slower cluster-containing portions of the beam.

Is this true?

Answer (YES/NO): NO